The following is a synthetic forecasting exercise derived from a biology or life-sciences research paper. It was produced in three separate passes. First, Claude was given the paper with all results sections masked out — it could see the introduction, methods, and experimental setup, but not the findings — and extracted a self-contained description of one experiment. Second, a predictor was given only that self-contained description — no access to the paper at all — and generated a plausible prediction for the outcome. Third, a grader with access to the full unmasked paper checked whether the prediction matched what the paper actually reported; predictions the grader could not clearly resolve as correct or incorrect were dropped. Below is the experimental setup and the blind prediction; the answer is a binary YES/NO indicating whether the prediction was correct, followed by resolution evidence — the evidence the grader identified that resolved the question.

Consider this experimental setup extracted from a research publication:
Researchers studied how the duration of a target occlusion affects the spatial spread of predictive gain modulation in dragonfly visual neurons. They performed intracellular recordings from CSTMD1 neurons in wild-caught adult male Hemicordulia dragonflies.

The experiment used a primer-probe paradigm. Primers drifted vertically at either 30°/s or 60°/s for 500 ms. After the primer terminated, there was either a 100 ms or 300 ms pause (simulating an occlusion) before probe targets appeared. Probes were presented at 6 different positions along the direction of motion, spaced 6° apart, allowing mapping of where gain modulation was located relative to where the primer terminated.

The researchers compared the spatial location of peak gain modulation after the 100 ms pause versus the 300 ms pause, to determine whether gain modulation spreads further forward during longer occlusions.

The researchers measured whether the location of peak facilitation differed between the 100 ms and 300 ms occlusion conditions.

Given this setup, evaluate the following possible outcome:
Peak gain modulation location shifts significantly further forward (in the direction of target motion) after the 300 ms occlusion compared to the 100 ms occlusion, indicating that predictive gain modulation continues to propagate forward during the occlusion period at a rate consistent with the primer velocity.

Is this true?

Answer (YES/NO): NO